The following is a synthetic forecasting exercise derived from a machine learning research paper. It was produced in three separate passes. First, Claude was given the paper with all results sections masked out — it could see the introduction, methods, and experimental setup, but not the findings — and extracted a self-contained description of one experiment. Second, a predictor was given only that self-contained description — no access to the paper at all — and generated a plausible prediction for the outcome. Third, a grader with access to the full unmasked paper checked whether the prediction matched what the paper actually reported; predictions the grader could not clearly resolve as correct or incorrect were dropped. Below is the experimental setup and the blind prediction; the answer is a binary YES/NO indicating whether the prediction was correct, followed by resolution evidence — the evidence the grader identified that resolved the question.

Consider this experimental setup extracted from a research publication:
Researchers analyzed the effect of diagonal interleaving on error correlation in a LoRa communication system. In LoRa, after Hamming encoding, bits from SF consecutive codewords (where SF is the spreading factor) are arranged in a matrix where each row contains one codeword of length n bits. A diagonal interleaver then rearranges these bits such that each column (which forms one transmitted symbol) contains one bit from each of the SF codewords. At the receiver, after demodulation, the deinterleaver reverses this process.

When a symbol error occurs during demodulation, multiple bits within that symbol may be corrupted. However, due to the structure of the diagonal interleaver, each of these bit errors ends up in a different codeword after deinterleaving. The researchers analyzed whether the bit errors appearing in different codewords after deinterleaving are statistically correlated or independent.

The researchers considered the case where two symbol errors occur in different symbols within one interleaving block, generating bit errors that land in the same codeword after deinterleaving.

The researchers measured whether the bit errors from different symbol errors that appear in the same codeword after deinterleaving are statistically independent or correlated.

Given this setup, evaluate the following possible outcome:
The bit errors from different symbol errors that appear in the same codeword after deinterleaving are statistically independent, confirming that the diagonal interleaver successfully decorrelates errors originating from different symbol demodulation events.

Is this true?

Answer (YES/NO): YES